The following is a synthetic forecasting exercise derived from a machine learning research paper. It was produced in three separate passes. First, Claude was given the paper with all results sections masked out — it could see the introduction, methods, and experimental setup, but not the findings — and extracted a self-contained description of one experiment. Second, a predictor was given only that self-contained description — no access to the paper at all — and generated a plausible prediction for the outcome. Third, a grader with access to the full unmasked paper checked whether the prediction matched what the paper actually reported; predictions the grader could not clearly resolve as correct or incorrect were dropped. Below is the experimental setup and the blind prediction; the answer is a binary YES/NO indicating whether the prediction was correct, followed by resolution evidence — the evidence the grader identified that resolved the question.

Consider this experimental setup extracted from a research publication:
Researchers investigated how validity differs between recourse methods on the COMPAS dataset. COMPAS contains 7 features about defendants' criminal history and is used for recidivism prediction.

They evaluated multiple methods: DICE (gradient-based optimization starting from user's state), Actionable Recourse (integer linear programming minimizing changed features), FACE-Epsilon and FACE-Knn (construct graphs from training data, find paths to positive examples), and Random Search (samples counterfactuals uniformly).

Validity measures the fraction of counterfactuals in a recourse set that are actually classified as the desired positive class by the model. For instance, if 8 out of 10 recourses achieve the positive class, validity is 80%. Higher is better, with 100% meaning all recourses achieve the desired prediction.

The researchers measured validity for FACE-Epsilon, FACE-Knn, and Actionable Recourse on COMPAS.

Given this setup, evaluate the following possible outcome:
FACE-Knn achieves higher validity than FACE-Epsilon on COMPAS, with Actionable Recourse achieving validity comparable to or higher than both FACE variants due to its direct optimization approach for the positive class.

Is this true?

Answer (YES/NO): NO